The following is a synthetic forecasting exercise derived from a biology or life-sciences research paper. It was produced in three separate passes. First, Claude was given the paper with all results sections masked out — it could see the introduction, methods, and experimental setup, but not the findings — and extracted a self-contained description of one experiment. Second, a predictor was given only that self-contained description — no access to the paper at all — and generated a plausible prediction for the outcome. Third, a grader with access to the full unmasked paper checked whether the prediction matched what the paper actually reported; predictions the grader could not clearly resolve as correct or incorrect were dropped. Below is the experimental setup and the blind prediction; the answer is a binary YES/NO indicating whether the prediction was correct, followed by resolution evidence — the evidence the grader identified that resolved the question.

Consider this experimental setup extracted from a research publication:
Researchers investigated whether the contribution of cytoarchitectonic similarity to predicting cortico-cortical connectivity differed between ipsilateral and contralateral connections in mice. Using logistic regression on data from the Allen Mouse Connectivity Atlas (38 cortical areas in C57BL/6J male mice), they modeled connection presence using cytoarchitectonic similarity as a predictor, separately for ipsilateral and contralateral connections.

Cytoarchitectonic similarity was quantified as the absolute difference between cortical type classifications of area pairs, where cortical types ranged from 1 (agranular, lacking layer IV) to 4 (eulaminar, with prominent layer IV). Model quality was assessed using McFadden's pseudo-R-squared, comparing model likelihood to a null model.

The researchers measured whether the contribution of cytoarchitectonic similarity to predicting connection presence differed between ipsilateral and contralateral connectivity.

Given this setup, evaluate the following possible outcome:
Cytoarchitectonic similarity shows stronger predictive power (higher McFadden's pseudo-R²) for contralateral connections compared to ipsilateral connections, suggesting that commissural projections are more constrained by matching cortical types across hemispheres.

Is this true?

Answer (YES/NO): NO